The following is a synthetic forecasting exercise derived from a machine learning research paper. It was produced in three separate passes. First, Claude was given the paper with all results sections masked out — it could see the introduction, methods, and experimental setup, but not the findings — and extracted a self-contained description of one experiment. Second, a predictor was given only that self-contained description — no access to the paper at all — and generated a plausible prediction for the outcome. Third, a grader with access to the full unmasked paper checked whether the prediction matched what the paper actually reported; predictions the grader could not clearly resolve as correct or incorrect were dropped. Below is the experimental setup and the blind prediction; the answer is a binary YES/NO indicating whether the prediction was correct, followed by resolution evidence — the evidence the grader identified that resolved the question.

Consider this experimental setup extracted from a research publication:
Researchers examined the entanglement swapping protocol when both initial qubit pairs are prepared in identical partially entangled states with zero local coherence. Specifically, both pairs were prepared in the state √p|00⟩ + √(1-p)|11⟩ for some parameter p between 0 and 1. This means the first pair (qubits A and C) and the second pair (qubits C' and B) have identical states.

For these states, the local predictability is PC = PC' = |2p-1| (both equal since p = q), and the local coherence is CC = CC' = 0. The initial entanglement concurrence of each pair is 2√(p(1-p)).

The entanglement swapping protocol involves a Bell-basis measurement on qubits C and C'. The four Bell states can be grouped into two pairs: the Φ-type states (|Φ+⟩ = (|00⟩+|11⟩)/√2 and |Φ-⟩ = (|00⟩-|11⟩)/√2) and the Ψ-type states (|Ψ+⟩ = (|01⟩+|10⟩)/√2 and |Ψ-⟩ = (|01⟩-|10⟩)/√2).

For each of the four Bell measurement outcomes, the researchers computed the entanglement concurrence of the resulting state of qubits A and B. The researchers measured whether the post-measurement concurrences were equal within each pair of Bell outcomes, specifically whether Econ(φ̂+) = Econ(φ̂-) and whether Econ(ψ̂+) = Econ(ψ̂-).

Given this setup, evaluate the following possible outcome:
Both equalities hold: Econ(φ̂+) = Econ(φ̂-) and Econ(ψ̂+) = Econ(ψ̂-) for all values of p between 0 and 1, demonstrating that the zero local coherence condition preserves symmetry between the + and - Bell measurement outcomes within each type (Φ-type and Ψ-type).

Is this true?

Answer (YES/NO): YES